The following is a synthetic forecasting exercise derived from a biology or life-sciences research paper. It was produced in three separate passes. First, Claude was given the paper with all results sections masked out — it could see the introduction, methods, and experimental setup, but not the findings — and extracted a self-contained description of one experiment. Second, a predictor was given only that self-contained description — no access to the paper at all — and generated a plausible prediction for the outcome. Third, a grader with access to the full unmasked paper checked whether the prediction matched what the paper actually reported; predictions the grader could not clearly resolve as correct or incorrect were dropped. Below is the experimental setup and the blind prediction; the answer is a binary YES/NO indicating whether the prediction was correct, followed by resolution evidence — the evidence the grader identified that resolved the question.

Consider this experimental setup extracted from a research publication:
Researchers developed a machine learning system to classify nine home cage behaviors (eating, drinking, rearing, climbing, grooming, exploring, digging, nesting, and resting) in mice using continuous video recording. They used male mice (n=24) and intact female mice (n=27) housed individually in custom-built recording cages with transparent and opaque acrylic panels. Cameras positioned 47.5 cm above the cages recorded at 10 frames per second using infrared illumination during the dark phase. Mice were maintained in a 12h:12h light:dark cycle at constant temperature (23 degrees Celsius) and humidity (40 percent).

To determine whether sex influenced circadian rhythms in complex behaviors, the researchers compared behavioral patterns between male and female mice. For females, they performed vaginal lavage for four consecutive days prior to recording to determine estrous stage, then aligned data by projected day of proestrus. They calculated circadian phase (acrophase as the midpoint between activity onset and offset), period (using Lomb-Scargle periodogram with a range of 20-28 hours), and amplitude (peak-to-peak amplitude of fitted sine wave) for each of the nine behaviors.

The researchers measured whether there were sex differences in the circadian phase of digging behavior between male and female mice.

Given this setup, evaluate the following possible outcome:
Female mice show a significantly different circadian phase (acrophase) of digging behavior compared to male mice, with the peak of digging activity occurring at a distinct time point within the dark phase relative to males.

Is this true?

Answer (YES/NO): NO